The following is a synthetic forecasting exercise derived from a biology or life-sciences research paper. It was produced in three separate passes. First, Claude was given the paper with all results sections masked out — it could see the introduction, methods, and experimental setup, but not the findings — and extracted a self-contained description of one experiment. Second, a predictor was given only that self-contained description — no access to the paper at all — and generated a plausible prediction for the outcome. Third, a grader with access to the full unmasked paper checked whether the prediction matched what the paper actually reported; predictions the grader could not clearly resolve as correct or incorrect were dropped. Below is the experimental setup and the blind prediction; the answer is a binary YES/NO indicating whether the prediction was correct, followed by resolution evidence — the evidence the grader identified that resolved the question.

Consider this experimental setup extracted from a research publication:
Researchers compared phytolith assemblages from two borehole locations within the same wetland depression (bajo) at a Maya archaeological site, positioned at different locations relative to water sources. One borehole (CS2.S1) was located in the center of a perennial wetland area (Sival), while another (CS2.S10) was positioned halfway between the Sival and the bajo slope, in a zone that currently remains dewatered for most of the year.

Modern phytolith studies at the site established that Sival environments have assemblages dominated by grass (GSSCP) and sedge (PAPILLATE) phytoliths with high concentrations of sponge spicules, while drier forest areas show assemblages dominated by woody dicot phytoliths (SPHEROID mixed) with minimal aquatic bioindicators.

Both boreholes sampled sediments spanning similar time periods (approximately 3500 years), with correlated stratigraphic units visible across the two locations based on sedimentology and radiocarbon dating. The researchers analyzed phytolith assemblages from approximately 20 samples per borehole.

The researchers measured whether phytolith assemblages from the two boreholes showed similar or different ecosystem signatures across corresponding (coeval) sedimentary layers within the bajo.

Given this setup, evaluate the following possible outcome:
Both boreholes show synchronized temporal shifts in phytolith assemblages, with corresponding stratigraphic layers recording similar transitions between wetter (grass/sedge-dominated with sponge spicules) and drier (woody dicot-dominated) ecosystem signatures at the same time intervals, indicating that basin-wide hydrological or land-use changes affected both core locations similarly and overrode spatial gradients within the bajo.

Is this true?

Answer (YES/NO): NO